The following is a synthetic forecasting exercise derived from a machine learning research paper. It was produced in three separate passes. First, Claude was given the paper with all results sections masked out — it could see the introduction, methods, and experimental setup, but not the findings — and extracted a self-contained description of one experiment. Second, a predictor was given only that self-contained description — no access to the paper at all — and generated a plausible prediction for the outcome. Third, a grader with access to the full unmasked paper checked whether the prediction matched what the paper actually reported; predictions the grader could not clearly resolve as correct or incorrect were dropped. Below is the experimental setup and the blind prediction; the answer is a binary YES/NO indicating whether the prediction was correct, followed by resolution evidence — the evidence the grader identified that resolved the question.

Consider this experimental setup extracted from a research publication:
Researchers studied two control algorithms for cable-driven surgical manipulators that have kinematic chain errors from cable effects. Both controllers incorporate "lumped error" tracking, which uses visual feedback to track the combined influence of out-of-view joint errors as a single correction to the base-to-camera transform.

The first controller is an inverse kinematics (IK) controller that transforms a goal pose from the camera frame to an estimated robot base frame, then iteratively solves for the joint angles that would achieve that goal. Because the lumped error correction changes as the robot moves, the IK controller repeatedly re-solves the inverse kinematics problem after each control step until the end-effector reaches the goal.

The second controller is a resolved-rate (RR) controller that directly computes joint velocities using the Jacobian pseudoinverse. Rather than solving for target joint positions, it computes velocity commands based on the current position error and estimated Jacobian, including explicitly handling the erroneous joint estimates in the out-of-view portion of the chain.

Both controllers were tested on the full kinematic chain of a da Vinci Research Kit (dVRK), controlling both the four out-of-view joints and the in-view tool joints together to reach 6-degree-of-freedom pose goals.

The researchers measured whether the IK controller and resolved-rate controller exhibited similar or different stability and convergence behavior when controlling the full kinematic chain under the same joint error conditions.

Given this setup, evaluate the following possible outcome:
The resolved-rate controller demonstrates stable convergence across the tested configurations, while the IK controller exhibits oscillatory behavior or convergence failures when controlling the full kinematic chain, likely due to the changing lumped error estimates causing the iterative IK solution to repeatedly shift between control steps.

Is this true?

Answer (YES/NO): NO